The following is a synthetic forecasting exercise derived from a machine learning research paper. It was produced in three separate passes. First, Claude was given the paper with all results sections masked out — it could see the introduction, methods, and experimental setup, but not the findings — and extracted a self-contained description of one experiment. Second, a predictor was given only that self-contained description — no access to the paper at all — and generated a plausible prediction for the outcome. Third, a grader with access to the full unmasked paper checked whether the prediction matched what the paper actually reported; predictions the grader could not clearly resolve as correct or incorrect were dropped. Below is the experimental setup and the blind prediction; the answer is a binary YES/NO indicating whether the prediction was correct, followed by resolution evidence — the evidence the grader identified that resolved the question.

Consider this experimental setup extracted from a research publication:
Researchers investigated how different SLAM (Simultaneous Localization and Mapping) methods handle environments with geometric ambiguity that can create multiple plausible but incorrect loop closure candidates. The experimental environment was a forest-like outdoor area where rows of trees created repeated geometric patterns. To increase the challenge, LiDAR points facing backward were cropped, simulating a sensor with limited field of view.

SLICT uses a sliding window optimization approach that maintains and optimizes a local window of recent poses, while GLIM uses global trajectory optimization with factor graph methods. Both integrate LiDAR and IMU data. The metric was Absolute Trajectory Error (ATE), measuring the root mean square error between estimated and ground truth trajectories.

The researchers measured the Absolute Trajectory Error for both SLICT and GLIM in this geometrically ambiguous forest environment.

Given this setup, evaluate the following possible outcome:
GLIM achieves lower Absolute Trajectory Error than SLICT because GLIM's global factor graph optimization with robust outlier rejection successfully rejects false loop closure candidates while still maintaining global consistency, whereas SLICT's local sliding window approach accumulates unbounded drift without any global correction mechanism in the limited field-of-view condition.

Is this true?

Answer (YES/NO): NO